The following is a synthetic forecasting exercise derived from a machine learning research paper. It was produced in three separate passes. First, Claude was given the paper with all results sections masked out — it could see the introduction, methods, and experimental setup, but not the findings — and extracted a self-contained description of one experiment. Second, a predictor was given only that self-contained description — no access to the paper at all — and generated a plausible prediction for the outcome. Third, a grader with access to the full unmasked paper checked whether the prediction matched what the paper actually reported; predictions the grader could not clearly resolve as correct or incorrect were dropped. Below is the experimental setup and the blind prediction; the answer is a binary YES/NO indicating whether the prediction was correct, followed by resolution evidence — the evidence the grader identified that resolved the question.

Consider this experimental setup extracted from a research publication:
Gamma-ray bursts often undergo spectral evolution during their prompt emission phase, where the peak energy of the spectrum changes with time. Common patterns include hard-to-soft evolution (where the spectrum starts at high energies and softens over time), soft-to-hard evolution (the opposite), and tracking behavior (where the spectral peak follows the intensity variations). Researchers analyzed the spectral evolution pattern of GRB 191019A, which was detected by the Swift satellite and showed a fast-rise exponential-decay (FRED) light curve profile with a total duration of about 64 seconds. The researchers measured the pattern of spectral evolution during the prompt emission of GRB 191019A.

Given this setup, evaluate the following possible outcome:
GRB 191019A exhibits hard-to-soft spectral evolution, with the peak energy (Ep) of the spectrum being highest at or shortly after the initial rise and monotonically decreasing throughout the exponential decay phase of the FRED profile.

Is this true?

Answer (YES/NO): YES